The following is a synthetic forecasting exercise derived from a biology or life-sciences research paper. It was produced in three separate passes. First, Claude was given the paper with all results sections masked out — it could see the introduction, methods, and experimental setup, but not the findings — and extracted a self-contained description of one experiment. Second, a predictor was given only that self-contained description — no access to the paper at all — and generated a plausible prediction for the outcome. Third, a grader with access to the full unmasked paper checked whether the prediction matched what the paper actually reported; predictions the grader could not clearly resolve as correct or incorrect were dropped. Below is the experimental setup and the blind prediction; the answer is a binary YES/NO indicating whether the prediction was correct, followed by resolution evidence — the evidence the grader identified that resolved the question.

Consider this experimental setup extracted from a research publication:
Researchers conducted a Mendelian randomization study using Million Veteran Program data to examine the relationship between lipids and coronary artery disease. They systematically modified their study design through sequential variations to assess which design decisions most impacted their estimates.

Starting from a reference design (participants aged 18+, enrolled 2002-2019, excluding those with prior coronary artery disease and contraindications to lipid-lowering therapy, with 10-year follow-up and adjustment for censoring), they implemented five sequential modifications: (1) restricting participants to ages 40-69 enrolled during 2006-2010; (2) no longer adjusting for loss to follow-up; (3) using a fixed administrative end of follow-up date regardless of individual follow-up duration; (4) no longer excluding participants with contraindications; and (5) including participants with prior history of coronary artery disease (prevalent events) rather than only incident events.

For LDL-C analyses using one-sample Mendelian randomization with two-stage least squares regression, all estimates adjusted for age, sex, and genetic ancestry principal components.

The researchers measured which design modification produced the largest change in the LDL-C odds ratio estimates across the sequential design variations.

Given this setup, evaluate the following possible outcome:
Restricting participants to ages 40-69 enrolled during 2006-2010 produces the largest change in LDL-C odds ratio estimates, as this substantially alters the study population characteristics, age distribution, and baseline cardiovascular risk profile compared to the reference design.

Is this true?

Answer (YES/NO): NO